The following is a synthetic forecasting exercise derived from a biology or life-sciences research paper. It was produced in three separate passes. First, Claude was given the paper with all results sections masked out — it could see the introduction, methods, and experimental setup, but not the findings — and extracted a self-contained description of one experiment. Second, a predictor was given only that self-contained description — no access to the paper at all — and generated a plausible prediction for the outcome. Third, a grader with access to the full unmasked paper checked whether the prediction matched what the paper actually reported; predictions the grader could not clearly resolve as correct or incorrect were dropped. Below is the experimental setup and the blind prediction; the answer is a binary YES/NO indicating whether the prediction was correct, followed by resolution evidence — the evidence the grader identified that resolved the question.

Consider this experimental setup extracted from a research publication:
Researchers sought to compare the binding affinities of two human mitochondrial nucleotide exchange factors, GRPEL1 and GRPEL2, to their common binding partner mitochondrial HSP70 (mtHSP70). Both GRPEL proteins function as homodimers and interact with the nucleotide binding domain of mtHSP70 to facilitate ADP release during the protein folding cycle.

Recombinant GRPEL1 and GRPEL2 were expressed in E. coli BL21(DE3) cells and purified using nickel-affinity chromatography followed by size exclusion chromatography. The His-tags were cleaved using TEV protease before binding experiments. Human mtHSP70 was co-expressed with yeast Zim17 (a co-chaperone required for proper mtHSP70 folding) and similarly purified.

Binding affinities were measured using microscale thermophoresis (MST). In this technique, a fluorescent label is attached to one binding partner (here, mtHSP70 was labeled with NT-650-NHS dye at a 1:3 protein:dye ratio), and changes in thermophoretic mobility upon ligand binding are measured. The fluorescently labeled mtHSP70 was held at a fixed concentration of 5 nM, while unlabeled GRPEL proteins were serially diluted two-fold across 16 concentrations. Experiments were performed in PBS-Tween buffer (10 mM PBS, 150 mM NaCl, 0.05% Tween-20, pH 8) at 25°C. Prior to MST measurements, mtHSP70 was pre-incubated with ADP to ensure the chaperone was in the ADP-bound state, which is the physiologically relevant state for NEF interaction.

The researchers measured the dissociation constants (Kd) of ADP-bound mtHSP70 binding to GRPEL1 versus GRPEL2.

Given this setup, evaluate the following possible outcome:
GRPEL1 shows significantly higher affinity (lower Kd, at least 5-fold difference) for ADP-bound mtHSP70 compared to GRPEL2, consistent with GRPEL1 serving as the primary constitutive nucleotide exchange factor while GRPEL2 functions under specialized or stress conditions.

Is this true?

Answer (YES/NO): YES